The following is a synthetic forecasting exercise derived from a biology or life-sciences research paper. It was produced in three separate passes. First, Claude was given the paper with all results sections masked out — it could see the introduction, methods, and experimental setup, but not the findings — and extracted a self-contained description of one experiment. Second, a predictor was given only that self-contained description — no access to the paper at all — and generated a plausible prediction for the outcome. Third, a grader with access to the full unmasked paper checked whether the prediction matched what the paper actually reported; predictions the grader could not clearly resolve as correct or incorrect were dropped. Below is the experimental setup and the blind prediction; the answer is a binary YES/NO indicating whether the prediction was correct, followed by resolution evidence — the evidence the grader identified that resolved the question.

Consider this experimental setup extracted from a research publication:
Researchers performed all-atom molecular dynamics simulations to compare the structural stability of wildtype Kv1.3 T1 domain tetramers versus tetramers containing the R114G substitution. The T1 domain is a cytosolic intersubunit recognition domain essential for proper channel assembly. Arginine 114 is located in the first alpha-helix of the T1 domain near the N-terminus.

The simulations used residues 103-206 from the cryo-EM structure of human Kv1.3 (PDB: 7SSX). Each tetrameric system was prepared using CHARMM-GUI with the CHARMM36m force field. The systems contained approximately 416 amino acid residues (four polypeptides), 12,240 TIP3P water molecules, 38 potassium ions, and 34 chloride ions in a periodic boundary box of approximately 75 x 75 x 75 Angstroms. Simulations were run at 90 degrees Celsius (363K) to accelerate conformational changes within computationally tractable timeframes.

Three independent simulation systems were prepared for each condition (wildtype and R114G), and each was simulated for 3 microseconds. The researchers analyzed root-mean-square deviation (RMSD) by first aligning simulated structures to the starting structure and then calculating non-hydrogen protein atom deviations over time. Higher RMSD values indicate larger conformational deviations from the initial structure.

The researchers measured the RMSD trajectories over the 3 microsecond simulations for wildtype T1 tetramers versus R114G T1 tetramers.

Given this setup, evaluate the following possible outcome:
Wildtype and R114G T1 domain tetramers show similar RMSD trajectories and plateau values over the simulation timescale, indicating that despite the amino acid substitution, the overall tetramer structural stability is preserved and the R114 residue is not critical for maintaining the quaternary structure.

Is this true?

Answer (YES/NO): NO